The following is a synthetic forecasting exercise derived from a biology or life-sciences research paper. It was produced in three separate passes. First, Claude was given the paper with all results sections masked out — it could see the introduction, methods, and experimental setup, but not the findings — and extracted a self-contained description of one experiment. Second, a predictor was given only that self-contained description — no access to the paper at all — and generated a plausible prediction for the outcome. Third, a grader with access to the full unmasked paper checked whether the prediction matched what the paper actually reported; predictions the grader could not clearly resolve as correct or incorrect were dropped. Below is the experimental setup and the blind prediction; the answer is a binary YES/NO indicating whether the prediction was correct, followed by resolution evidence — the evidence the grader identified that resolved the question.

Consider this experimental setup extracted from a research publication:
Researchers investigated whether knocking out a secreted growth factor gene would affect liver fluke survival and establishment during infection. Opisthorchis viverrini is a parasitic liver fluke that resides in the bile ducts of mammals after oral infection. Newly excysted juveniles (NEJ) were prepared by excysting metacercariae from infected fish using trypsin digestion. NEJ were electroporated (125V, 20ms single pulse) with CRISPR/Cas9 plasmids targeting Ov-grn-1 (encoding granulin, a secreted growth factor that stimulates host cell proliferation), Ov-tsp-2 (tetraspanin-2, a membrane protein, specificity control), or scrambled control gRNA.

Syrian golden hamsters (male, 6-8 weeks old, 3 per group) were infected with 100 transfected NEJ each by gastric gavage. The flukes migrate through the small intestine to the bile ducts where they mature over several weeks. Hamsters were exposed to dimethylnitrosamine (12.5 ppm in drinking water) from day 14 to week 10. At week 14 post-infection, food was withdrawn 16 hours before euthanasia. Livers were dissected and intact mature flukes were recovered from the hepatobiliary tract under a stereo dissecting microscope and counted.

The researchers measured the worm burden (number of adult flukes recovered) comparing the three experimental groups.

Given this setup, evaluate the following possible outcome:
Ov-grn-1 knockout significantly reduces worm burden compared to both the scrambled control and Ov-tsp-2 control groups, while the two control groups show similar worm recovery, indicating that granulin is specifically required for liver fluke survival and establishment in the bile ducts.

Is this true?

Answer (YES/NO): NO